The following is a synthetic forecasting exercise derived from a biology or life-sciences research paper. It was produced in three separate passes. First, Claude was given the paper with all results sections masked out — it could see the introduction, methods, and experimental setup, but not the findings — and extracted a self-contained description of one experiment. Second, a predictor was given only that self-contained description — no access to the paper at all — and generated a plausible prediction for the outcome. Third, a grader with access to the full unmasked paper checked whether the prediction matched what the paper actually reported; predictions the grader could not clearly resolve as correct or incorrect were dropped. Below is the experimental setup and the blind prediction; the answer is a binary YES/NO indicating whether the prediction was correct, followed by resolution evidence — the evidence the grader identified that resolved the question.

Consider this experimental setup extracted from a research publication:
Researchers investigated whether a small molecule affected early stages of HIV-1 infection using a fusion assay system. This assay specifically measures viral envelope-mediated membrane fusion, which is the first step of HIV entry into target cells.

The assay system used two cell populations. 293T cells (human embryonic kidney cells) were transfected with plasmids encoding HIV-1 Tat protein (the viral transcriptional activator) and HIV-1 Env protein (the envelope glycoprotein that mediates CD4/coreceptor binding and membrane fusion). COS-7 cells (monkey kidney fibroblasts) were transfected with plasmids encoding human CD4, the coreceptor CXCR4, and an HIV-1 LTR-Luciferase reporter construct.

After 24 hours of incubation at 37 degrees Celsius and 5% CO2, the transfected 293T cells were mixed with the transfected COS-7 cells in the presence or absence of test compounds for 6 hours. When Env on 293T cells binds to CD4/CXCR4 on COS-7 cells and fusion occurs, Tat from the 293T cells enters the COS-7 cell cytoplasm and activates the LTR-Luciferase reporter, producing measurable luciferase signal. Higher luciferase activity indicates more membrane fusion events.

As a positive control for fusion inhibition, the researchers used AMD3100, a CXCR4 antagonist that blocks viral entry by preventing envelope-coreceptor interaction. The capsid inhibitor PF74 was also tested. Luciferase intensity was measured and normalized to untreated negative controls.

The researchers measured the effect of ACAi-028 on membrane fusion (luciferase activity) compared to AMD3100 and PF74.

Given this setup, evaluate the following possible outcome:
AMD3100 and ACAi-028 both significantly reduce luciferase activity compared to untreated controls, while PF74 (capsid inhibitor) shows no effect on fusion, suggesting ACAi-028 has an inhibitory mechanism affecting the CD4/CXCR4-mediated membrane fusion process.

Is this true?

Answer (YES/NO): NO